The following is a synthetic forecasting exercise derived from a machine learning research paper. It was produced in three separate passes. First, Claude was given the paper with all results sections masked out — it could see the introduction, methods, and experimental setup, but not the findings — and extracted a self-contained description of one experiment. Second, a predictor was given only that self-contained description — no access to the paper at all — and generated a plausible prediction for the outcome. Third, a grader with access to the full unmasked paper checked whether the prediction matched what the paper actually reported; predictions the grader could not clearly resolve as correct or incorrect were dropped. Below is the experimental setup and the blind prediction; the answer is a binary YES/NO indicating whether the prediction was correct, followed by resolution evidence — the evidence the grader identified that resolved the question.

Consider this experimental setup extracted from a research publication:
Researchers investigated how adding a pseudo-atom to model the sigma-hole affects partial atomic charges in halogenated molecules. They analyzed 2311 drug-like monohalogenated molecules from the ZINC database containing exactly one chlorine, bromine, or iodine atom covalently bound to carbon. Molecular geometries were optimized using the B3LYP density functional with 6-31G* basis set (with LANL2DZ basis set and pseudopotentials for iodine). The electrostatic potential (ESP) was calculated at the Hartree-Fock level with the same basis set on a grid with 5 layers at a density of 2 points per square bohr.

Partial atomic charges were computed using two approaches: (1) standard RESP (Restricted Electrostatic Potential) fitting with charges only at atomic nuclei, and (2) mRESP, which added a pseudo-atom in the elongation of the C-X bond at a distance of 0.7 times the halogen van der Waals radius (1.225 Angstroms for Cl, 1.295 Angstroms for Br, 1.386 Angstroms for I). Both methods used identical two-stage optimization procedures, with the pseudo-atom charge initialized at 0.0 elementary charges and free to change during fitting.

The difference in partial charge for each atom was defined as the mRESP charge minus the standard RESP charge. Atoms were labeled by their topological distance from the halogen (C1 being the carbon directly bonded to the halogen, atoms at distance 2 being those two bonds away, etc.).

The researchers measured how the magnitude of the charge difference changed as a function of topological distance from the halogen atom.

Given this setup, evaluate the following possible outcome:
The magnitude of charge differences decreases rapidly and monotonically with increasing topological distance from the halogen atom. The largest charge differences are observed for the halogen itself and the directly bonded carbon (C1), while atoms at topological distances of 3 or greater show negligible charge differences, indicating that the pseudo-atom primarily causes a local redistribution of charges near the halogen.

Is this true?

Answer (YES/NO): NO